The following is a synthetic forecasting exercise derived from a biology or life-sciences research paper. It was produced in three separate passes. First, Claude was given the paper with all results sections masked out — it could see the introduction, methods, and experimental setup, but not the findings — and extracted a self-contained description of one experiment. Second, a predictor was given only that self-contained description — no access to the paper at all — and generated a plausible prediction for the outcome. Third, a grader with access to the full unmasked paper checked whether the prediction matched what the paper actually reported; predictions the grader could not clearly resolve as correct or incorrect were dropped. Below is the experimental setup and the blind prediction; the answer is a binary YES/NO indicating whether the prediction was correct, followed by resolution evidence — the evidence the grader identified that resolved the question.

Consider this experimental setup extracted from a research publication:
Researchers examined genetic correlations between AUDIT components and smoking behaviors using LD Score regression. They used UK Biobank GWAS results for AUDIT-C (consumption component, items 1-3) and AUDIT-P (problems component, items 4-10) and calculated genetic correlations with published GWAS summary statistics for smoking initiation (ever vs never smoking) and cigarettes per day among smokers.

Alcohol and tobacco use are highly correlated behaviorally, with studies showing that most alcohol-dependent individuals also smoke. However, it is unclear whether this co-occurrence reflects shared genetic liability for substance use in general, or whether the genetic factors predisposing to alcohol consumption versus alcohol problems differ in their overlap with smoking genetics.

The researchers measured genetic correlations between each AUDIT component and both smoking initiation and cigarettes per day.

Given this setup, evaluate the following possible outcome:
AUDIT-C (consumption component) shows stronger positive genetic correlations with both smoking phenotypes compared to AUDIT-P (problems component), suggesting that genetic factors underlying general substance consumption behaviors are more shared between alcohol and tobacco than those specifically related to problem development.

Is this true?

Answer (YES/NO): NO